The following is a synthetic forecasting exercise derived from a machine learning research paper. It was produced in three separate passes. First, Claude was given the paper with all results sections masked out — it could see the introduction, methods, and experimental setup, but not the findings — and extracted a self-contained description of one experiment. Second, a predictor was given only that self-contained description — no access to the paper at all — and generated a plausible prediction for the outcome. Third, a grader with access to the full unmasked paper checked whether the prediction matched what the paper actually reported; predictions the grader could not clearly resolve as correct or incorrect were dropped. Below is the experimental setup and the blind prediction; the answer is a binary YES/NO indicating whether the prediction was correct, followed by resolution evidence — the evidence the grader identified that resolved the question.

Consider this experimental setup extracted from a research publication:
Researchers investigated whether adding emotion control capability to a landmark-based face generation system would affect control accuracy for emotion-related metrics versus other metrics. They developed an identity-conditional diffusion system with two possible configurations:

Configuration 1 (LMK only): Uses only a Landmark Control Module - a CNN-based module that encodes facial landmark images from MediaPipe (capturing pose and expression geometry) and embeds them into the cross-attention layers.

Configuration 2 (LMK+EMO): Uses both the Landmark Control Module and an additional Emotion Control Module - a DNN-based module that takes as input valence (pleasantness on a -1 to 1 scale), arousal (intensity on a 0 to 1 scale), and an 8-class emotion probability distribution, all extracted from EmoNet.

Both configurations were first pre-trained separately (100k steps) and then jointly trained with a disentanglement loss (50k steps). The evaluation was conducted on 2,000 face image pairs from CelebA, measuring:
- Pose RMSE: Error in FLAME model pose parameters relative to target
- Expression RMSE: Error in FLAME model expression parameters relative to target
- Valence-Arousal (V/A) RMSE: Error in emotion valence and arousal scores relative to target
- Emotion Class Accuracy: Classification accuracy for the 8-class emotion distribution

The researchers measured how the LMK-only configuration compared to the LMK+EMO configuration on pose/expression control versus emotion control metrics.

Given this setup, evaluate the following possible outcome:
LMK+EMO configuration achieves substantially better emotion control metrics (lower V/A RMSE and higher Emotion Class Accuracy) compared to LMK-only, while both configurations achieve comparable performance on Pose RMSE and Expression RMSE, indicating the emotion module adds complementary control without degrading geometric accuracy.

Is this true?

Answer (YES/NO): NO